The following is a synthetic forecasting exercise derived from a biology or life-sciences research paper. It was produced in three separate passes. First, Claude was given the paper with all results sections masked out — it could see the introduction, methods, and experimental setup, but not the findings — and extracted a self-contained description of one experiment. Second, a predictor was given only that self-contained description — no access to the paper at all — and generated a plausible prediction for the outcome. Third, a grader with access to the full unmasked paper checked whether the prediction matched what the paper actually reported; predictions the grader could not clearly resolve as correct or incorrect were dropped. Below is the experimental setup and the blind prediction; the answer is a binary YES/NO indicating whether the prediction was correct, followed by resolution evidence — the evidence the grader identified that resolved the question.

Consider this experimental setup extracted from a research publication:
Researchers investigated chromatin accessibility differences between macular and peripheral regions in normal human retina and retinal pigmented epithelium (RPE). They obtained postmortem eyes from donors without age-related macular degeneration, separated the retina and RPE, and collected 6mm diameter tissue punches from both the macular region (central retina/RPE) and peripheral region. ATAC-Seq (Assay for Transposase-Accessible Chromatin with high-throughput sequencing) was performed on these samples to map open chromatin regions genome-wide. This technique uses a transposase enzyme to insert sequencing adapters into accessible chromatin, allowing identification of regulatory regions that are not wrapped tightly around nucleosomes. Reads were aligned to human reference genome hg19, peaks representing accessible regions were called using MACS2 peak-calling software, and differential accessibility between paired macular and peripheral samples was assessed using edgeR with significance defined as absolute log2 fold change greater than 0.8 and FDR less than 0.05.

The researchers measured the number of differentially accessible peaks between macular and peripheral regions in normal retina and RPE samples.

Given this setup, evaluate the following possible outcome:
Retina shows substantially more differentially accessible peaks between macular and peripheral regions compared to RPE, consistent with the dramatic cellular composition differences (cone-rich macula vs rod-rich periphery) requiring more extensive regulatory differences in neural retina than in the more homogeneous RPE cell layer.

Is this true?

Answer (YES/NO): YES